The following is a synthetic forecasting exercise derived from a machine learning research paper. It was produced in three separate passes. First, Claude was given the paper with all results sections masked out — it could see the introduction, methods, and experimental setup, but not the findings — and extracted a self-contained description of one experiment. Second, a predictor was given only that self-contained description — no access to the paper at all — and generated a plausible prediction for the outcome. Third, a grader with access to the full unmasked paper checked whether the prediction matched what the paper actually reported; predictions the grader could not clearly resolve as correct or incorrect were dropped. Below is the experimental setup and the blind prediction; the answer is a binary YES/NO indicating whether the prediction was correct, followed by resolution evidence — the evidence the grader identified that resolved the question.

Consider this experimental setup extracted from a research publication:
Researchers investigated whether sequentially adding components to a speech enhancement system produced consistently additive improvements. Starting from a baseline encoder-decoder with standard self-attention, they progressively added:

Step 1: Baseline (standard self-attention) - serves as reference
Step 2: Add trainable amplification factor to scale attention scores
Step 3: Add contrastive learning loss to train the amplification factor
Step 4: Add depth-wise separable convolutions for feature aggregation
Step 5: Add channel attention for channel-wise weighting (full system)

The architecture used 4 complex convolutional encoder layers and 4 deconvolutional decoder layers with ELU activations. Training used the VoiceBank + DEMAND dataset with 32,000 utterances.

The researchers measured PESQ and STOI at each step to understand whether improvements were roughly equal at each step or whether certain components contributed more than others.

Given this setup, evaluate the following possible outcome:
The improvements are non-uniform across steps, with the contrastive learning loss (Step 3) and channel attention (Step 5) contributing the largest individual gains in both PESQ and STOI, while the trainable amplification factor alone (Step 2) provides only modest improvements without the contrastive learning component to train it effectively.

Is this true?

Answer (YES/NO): NO